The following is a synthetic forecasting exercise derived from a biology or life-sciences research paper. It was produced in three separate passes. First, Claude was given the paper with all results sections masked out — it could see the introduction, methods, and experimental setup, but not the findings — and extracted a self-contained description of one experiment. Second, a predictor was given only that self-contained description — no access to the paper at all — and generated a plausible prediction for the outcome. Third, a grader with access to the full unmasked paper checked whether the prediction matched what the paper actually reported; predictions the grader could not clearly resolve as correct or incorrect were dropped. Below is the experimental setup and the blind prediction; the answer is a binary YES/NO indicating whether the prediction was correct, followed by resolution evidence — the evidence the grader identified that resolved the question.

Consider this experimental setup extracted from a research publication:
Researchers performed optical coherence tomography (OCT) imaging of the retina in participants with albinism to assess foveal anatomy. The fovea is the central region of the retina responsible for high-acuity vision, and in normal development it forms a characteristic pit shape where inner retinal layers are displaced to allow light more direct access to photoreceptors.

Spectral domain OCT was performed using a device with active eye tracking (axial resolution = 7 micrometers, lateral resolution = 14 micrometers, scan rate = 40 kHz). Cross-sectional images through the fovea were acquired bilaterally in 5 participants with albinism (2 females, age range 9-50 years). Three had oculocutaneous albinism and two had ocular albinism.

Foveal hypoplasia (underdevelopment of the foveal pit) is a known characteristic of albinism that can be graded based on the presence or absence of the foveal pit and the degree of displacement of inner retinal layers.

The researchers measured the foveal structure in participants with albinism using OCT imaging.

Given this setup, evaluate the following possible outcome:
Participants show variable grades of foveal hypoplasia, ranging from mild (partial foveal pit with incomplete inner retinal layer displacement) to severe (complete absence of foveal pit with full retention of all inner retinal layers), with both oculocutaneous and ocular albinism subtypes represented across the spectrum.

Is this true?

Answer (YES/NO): NO